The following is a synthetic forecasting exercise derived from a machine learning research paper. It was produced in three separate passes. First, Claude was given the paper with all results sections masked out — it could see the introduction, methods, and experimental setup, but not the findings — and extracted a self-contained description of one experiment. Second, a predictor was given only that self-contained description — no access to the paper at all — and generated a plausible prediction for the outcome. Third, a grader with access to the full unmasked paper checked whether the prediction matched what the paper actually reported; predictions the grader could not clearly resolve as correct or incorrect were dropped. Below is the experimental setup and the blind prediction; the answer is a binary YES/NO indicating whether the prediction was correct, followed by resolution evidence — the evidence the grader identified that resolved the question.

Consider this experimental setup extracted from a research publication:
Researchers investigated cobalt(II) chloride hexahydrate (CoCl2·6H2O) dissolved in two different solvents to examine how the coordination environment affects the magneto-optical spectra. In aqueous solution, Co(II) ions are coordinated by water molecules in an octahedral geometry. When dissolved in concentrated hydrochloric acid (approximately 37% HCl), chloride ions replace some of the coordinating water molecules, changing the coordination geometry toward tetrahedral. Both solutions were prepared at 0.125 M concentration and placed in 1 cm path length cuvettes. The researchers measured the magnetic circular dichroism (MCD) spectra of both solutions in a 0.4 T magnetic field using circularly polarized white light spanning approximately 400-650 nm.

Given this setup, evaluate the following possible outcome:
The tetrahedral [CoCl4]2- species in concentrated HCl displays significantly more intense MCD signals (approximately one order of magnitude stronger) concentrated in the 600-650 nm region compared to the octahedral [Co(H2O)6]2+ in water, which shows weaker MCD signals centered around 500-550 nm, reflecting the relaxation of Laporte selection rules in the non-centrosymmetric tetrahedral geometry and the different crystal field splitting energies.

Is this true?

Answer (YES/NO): NO